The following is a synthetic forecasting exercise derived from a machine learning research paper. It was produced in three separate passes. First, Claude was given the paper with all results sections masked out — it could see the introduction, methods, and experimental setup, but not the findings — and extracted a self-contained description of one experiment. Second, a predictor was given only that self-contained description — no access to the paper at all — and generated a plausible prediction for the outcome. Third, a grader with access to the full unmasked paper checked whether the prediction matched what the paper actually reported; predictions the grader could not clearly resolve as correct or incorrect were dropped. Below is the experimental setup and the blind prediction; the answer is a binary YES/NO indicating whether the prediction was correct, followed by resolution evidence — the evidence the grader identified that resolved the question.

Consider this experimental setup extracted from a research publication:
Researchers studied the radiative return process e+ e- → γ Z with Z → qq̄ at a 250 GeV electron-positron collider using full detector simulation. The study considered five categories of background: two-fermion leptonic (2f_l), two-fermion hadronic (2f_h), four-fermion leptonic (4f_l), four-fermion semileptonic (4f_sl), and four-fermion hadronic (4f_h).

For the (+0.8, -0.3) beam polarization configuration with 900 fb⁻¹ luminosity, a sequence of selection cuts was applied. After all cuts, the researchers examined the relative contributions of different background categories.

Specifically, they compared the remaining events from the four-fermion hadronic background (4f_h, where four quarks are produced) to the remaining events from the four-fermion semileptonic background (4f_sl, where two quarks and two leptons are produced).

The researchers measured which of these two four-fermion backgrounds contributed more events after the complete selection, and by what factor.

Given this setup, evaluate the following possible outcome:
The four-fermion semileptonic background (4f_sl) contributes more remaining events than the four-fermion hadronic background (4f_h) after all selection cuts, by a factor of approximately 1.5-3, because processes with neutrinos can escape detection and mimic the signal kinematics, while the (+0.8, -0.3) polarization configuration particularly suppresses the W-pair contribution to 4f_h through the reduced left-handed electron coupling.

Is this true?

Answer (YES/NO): NO